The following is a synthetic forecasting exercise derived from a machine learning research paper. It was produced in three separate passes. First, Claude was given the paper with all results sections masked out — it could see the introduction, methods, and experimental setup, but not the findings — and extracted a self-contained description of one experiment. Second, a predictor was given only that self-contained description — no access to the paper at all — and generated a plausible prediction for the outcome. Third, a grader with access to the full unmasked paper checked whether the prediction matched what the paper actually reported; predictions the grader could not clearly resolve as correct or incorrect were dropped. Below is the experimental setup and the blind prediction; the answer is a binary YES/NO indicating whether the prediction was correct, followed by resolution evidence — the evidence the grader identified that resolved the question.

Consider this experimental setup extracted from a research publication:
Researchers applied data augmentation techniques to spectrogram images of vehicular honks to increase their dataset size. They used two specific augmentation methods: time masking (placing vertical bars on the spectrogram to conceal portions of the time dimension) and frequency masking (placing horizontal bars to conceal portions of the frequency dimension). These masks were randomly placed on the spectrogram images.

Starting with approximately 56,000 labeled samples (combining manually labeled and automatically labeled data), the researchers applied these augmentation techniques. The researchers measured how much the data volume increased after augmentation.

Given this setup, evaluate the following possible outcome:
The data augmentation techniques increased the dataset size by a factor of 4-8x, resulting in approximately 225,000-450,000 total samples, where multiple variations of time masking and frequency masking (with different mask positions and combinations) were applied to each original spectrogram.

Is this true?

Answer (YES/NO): NO